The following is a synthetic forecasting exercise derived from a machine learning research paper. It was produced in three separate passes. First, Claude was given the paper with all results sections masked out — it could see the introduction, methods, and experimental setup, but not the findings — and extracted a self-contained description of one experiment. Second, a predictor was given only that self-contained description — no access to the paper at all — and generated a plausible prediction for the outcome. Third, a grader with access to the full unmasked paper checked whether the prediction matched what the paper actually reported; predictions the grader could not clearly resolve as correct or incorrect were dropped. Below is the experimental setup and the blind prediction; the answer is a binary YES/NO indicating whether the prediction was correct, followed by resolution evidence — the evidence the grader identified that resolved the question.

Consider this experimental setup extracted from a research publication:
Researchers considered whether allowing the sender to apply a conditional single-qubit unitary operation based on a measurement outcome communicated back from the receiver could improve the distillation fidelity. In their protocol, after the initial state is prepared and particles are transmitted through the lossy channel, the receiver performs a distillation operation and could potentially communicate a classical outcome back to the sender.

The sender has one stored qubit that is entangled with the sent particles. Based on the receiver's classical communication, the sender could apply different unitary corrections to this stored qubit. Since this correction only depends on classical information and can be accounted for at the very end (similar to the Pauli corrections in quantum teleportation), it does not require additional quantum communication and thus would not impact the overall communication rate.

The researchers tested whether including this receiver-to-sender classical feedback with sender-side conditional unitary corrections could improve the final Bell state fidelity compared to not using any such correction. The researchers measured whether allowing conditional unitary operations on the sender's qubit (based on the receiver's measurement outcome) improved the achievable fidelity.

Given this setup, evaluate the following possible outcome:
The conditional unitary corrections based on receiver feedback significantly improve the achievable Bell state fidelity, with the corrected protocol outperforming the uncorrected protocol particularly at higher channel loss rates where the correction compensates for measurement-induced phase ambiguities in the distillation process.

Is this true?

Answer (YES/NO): NO